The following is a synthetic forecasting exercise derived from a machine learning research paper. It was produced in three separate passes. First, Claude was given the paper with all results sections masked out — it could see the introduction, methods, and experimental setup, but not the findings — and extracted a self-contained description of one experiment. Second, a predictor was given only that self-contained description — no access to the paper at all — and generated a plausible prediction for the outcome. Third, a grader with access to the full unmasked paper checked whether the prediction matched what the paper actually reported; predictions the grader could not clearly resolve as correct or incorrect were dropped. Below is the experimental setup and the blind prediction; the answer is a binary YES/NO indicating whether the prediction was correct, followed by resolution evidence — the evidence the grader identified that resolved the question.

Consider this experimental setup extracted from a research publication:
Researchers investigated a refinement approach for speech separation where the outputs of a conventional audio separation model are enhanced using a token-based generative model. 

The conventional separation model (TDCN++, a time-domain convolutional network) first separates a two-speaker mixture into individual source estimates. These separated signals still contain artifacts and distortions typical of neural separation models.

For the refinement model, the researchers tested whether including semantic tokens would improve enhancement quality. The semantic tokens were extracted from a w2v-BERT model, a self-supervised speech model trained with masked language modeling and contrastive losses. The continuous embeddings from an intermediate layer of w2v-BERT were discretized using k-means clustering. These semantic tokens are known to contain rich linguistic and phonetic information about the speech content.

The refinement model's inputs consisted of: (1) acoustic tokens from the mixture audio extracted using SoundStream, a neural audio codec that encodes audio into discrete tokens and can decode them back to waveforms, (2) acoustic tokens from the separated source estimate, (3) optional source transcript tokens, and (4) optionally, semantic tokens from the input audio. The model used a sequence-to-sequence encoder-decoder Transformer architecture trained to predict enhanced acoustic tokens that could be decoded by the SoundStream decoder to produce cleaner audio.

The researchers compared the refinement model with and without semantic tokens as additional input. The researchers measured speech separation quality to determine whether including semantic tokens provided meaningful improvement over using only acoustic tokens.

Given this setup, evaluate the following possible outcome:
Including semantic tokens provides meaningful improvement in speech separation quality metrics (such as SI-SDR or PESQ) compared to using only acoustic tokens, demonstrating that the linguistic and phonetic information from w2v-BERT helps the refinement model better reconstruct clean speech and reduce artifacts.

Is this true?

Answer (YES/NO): NO